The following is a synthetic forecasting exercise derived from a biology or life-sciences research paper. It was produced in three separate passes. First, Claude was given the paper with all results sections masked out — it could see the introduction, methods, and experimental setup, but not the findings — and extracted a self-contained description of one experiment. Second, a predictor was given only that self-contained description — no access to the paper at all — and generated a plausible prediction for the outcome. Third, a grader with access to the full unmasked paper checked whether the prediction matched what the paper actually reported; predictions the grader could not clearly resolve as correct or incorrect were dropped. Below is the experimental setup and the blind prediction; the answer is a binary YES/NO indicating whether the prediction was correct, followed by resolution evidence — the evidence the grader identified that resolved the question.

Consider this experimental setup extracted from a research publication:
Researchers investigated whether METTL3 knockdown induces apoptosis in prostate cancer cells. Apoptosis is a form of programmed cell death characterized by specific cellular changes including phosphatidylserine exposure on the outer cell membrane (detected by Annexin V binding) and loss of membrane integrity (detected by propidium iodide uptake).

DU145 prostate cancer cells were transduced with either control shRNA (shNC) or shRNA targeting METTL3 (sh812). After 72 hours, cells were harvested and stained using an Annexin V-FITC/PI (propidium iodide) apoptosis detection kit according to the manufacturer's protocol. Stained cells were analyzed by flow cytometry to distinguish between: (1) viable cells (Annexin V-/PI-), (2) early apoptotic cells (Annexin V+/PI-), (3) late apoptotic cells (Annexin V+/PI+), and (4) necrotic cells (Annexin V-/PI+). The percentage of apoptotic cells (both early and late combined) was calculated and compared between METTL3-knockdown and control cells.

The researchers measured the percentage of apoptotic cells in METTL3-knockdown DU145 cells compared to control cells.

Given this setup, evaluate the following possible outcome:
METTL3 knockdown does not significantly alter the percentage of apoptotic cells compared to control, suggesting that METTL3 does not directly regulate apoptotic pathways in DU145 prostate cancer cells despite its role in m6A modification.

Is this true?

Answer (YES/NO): NO